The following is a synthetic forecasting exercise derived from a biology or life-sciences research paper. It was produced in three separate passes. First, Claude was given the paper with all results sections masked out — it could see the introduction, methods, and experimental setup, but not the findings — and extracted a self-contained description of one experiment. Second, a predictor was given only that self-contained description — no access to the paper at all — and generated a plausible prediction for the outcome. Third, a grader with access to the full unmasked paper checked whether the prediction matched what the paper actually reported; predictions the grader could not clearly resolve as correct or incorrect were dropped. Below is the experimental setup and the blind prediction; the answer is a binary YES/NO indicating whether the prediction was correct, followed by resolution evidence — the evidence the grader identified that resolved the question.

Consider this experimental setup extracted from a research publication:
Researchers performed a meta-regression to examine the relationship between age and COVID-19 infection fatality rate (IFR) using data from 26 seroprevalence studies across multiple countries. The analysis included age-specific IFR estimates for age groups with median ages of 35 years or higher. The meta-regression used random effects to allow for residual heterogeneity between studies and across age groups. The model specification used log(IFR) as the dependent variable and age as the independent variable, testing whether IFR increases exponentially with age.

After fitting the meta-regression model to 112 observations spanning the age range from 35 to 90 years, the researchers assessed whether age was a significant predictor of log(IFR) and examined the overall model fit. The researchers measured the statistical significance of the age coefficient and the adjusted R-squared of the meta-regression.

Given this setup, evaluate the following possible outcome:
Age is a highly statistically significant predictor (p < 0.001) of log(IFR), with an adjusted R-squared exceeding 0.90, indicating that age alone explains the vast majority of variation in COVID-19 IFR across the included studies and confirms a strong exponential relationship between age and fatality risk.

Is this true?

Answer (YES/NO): YES